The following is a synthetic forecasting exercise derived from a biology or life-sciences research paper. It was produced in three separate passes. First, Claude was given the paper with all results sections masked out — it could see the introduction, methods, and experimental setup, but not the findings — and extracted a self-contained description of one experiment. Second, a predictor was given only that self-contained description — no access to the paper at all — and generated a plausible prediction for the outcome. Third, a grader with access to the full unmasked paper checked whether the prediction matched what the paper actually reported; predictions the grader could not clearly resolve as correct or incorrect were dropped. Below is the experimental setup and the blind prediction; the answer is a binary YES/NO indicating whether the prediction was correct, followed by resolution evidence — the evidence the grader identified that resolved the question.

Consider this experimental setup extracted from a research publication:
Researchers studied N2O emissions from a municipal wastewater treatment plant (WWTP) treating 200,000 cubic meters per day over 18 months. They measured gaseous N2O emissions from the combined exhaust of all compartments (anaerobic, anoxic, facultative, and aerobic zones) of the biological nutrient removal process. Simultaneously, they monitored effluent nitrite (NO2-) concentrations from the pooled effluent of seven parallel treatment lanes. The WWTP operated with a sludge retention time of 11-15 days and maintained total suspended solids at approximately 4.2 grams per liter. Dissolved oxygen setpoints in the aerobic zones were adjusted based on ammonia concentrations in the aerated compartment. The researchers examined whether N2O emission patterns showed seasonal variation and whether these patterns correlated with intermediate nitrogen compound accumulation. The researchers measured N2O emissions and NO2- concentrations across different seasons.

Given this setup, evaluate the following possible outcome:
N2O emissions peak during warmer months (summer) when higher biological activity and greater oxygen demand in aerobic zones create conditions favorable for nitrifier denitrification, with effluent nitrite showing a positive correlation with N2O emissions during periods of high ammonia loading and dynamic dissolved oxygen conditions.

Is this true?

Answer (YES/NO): NO